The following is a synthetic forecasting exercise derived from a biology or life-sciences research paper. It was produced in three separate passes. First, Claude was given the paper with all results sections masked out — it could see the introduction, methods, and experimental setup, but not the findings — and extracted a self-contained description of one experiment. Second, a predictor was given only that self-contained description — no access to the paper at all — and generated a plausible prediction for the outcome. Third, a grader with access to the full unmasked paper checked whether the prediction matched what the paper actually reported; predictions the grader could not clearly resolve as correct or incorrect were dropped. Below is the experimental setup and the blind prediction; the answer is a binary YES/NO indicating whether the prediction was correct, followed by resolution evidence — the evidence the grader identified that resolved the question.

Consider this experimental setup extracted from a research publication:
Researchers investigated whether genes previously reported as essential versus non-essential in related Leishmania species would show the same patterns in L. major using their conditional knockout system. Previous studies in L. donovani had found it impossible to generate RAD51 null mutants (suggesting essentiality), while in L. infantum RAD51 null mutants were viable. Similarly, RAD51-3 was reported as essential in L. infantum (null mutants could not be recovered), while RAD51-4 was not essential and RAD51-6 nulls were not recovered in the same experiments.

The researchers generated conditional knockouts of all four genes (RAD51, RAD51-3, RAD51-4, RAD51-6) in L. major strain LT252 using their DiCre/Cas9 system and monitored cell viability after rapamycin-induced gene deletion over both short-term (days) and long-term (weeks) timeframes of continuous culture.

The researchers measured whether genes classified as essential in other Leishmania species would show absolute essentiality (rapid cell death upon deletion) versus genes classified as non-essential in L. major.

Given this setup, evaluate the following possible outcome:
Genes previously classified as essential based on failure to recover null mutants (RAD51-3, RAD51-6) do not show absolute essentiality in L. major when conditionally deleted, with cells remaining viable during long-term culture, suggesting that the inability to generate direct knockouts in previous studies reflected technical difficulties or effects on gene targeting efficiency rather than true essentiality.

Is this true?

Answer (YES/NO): NO